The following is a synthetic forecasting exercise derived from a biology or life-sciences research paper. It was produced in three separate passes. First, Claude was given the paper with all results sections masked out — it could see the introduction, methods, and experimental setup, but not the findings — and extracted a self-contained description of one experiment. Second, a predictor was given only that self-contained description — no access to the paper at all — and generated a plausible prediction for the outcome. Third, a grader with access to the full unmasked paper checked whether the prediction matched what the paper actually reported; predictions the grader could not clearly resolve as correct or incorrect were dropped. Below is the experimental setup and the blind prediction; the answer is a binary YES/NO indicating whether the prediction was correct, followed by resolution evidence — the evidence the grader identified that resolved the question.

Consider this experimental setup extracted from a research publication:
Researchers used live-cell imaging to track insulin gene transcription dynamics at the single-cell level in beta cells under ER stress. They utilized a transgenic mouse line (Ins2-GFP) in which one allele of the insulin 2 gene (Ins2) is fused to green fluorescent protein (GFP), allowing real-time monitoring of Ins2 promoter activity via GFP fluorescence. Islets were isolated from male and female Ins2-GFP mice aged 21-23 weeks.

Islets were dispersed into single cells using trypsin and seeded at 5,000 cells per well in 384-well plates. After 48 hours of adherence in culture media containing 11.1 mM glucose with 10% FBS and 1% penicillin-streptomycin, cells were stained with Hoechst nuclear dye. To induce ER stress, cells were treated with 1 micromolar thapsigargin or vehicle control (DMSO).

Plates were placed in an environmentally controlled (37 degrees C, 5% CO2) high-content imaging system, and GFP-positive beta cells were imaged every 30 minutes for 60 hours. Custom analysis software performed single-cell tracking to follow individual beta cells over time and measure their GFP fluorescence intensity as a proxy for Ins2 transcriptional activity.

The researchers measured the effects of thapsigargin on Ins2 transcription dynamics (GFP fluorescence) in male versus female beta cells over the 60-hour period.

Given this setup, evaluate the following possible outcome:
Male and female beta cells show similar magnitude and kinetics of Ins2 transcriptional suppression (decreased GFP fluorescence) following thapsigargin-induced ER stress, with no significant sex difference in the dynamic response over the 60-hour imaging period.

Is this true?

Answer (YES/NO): YES